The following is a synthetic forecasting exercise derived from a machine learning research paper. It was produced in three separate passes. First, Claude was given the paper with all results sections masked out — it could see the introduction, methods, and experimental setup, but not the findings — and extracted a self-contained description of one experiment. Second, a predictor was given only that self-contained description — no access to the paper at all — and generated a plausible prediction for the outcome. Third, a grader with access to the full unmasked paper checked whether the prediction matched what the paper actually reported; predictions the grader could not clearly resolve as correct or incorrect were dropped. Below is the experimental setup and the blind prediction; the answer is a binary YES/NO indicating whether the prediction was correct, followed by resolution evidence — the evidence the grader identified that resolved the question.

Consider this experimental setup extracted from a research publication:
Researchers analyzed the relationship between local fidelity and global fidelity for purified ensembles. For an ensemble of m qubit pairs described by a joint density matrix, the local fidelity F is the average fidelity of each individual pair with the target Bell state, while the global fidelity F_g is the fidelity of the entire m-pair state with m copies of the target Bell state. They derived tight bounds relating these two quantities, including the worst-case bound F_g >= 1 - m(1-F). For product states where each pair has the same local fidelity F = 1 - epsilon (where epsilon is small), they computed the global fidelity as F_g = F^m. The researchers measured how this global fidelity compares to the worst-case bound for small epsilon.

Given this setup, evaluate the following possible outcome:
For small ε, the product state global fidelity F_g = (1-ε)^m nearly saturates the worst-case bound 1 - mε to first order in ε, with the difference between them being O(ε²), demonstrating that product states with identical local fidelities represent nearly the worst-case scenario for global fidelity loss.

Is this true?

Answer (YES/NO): YES